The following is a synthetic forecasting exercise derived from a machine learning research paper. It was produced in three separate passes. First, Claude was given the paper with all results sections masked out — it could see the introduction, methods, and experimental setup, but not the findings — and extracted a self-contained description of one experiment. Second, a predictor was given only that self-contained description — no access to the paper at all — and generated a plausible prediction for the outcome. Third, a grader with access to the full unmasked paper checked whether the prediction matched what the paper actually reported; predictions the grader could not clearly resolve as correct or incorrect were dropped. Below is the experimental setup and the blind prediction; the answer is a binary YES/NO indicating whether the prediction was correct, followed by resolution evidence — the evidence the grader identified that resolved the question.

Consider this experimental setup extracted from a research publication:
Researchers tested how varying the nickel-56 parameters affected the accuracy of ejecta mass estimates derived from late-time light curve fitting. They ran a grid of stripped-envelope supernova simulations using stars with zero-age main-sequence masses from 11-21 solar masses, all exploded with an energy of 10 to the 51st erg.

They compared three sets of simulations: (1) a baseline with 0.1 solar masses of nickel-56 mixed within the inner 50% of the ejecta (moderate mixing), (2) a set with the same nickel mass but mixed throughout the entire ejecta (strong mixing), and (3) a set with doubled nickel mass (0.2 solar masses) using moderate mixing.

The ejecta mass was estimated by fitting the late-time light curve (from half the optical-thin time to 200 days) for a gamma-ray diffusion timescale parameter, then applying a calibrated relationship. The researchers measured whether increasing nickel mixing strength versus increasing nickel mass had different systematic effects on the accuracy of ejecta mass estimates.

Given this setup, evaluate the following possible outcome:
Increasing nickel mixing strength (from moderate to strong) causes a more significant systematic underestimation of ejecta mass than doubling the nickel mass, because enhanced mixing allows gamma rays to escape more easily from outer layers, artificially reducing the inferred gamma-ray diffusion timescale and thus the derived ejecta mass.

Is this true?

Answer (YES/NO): NO